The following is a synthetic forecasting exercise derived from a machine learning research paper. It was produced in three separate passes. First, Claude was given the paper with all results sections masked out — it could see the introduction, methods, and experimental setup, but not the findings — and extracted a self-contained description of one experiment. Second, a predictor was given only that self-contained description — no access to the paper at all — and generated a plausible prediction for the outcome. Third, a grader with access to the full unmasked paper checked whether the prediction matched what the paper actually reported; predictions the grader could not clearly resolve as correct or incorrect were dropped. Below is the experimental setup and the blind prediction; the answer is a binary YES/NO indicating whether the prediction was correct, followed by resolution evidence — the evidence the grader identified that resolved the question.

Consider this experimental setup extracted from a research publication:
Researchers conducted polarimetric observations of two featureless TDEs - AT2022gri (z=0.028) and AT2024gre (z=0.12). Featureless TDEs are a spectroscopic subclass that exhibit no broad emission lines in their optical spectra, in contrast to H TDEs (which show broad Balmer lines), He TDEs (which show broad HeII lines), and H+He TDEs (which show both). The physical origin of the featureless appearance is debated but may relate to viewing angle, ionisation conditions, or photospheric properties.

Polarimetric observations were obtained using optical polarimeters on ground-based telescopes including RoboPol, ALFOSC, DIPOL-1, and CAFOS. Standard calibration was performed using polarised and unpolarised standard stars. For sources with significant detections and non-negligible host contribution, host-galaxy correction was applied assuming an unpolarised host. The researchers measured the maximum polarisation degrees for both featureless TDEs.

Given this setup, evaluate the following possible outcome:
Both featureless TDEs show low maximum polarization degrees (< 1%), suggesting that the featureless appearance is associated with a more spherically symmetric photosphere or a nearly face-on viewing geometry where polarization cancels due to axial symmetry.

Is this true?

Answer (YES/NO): NO